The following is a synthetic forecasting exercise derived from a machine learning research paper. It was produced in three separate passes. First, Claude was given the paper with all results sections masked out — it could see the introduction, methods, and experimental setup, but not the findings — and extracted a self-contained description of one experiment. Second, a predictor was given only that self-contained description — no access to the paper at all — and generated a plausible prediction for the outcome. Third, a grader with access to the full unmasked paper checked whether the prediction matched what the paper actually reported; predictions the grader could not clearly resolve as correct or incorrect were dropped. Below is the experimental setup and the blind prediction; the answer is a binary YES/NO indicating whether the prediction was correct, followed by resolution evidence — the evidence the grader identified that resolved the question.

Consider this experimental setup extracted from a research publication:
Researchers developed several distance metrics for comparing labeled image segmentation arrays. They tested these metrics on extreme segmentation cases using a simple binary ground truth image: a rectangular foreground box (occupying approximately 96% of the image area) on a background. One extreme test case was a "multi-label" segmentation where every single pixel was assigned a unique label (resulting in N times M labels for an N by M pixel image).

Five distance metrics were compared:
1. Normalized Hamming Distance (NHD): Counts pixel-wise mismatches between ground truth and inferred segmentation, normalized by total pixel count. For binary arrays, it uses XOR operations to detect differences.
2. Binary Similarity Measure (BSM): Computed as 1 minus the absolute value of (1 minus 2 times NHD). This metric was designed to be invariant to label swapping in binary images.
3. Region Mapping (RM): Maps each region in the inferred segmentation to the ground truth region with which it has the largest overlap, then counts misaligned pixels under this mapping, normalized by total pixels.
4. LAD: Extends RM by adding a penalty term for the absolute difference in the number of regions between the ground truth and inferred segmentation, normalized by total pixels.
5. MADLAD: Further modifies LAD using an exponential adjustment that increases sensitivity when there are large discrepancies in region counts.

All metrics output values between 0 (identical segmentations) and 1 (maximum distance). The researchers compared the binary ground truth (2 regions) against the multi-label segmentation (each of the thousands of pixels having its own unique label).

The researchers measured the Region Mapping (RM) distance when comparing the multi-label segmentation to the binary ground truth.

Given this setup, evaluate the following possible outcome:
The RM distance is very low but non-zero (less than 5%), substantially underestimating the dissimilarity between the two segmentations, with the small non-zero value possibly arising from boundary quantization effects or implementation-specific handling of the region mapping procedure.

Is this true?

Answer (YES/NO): NO